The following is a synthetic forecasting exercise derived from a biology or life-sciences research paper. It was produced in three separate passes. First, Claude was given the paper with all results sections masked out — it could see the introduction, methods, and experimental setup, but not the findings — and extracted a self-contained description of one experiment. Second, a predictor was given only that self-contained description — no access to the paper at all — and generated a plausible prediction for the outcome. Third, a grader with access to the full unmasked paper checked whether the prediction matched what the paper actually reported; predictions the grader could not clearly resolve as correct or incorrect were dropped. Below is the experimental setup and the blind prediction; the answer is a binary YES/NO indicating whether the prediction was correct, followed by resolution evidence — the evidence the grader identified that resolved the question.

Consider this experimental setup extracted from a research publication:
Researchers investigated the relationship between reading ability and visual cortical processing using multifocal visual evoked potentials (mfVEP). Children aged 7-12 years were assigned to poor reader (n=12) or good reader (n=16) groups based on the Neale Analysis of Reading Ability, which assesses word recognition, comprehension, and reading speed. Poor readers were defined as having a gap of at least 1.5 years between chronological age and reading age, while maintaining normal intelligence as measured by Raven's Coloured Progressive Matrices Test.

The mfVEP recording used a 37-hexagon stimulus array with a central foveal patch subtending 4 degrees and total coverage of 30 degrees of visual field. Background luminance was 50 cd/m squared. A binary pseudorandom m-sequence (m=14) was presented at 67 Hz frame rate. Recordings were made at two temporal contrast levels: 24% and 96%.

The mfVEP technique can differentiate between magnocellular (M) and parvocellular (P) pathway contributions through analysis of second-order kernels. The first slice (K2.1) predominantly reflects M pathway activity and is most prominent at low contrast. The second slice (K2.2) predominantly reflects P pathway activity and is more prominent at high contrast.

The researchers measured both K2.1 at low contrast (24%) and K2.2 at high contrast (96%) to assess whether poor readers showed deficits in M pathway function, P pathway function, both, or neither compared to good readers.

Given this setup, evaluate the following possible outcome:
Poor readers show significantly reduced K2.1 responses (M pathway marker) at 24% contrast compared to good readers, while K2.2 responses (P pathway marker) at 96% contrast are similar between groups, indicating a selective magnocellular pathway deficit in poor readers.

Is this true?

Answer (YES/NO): NO